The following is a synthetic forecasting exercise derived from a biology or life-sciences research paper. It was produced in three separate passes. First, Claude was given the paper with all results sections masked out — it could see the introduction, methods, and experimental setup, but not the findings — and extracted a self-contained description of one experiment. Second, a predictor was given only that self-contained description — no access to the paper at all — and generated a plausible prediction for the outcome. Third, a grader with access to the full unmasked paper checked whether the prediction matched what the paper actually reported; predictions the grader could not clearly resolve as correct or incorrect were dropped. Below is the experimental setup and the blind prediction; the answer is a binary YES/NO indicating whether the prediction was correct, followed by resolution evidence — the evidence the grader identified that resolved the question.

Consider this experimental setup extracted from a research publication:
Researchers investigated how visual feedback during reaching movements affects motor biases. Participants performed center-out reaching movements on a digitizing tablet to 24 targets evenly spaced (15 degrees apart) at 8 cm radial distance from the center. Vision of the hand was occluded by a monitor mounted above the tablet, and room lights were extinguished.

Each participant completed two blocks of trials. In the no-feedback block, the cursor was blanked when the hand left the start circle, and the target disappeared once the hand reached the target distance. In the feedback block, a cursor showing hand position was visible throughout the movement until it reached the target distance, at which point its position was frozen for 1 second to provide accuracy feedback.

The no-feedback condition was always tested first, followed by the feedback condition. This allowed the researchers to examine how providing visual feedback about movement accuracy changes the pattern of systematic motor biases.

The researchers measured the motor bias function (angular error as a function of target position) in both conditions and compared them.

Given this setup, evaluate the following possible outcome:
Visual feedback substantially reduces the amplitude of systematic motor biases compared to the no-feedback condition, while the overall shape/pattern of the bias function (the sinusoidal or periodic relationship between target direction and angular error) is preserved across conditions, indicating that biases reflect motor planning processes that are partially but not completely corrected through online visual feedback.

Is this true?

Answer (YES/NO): YES